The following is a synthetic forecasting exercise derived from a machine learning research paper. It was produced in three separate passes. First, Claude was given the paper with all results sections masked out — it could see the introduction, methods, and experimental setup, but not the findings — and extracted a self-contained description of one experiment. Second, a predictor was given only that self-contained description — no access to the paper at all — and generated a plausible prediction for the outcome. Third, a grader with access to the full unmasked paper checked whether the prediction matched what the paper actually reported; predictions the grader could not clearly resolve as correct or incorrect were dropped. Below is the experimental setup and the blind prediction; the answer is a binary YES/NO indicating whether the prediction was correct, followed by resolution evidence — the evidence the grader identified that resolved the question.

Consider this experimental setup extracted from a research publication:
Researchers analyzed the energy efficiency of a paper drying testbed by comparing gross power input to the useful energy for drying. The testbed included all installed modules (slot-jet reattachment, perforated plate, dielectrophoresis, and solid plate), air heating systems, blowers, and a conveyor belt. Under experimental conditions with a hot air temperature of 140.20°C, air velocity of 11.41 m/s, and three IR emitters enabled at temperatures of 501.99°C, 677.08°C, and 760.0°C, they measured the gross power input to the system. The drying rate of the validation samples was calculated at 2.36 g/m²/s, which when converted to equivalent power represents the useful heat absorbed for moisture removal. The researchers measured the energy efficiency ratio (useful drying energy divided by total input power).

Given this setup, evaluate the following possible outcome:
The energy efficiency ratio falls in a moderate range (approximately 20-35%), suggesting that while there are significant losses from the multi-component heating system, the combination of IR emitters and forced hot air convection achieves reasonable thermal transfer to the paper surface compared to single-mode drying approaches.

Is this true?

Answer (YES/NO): NO